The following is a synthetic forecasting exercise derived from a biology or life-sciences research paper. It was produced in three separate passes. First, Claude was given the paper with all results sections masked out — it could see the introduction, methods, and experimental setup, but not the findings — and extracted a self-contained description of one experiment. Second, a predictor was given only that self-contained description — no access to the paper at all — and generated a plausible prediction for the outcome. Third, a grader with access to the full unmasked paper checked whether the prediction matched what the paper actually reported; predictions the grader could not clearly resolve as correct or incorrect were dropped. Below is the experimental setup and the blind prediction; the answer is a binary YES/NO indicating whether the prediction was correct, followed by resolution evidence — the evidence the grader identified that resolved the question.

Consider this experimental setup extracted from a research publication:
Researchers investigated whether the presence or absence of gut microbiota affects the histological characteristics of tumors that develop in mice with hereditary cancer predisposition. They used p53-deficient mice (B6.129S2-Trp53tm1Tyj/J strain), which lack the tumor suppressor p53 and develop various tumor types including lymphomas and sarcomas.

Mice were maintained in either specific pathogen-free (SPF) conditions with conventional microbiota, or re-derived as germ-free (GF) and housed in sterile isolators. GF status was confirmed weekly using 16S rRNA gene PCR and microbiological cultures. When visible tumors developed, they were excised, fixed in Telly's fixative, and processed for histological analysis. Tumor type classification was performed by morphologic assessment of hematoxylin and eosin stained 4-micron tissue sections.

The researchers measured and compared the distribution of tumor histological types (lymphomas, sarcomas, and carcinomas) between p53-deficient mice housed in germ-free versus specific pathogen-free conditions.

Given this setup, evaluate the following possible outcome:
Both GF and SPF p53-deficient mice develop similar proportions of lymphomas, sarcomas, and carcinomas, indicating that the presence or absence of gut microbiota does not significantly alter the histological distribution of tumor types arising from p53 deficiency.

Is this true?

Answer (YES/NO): NO